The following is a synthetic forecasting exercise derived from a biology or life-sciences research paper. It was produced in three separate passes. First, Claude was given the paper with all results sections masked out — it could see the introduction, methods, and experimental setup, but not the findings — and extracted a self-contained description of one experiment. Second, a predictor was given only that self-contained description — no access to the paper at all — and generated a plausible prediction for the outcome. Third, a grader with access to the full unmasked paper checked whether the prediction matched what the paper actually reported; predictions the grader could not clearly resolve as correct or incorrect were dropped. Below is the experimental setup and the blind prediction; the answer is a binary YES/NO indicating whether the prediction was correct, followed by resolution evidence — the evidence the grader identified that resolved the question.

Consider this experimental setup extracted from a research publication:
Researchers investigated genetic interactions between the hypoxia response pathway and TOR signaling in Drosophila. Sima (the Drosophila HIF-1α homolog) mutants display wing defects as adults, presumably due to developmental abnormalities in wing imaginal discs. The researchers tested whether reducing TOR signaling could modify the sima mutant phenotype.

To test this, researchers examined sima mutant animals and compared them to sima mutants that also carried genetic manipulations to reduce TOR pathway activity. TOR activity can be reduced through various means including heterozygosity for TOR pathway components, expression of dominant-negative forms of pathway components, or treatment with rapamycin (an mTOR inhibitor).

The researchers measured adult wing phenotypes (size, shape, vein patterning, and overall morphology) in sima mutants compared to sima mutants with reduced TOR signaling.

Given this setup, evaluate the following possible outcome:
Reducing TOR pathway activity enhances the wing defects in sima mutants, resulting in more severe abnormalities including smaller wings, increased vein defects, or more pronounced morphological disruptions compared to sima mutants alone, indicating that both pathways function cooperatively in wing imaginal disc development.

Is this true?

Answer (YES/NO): NO